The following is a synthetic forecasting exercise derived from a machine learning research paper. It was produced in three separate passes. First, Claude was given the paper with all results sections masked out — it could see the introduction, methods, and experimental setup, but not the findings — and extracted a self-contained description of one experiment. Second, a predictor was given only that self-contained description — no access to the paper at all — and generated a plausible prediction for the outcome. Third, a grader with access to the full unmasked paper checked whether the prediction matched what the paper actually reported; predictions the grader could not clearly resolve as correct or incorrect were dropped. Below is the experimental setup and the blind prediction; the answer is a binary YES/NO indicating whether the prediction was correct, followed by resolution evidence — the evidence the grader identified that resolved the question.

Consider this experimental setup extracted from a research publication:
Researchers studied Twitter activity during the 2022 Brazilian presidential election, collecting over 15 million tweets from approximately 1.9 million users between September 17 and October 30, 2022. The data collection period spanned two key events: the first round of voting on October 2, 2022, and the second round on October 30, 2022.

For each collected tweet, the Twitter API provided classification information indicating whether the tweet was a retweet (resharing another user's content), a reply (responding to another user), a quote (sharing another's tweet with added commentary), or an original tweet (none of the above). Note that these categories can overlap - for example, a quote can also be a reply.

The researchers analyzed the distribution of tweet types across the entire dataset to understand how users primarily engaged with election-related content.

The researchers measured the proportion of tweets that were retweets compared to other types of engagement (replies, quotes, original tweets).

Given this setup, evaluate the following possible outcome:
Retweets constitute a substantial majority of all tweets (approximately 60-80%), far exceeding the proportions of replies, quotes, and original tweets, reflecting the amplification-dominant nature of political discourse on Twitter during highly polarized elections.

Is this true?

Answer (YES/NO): NO